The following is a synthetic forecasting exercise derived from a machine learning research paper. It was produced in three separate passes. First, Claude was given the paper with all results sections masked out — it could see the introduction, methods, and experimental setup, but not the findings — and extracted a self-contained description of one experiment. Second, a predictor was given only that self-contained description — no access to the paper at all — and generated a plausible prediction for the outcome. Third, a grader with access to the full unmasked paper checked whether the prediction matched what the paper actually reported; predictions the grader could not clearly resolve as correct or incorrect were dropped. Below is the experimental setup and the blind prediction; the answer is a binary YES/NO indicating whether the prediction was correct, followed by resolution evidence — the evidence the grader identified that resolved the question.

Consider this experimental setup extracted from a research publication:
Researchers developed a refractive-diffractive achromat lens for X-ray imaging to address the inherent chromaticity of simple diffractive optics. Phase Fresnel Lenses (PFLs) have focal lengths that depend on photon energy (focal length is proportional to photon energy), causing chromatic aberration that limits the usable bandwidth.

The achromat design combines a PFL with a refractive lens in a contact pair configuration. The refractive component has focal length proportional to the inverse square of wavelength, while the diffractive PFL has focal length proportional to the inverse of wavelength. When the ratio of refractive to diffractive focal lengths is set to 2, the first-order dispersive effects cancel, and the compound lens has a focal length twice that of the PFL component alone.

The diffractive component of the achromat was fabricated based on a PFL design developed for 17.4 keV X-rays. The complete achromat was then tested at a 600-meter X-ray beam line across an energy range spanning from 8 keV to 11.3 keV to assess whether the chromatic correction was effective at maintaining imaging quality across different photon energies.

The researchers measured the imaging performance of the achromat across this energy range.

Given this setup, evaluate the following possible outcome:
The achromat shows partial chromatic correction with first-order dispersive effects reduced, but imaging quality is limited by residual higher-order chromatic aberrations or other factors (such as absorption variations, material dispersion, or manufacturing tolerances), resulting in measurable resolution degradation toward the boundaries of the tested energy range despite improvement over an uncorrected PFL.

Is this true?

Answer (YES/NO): NO